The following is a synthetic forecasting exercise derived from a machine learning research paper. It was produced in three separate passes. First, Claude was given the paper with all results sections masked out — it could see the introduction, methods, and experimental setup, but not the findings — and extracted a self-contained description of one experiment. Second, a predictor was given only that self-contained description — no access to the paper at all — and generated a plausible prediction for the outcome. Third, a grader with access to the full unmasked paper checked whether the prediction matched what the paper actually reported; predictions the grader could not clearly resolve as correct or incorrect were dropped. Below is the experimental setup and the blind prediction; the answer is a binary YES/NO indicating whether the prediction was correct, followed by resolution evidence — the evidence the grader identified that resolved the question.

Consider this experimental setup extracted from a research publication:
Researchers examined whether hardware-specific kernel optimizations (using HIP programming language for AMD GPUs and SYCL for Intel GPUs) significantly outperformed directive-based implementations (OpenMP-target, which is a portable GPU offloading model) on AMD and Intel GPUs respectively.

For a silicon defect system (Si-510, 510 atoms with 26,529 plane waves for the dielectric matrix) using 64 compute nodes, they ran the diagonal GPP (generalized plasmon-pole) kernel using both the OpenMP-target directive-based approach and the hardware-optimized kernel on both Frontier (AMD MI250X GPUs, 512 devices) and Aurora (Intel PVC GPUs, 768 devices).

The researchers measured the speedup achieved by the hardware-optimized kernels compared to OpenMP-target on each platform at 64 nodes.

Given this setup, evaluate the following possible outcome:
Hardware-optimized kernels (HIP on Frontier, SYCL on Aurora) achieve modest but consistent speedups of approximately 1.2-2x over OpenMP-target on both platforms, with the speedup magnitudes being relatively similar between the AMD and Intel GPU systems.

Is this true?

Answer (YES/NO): NO